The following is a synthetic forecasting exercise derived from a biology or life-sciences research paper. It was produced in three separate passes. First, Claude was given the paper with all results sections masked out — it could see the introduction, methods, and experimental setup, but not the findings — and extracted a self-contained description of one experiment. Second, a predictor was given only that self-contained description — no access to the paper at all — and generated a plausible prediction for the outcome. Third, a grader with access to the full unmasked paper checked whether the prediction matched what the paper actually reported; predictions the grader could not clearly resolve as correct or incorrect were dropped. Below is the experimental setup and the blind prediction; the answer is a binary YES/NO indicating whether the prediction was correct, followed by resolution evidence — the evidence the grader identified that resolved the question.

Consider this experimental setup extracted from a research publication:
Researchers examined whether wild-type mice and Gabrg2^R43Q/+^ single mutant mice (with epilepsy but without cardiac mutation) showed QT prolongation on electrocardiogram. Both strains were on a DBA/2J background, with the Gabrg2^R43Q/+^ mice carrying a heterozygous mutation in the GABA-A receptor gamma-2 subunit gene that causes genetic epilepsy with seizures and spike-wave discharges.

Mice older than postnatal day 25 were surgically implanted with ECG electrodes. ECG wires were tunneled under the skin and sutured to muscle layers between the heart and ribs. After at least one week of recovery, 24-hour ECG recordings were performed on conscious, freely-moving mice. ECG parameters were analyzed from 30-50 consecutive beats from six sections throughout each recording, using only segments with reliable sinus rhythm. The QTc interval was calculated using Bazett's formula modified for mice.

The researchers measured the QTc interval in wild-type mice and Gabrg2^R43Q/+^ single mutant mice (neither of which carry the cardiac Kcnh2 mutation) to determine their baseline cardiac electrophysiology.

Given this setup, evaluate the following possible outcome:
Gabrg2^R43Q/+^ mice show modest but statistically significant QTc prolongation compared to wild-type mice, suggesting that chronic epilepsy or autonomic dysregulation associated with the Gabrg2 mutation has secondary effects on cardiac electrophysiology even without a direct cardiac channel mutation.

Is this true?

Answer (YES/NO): NO